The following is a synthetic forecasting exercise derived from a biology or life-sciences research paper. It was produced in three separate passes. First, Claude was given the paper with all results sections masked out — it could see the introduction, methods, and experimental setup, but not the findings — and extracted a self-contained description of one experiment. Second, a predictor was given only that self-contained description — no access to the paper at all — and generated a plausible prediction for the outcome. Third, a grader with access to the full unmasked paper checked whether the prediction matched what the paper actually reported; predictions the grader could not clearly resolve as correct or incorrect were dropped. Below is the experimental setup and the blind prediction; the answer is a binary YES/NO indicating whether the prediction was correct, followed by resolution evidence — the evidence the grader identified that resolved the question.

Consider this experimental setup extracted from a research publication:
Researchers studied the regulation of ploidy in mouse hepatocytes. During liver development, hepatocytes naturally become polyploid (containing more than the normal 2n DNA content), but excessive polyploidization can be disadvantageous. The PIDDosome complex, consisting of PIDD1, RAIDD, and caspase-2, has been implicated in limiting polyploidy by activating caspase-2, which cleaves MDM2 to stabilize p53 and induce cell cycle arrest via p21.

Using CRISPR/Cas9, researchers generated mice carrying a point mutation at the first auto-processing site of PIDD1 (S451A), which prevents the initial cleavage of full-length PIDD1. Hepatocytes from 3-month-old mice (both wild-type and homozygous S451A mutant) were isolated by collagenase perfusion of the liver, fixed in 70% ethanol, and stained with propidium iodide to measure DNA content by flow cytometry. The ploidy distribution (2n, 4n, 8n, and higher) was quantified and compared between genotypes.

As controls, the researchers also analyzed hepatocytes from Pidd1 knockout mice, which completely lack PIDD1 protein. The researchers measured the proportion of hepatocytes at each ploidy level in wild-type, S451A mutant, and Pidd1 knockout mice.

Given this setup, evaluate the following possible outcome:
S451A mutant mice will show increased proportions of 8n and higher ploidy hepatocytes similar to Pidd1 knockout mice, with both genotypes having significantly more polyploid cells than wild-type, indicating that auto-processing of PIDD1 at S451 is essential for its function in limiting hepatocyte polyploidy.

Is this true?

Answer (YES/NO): YES